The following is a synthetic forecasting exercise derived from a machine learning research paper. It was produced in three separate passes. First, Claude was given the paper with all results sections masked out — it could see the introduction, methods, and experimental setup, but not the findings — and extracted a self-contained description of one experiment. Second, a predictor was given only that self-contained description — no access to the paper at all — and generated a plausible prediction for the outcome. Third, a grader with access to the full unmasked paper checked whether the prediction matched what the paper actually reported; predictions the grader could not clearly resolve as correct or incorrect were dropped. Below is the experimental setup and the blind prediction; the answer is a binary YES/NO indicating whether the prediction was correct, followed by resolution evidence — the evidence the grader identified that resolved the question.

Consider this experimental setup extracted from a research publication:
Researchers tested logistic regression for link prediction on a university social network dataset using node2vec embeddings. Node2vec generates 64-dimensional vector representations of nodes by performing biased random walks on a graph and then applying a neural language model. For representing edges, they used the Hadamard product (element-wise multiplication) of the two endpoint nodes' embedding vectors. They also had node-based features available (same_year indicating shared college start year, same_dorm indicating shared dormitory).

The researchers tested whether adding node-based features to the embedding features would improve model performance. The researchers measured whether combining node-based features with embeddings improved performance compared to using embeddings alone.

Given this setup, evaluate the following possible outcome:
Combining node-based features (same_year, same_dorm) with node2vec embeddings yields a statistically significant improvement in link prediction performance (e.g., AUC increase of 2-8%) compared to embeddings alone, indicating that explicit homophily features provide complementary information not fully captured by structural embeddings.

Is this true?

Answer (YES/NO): NO